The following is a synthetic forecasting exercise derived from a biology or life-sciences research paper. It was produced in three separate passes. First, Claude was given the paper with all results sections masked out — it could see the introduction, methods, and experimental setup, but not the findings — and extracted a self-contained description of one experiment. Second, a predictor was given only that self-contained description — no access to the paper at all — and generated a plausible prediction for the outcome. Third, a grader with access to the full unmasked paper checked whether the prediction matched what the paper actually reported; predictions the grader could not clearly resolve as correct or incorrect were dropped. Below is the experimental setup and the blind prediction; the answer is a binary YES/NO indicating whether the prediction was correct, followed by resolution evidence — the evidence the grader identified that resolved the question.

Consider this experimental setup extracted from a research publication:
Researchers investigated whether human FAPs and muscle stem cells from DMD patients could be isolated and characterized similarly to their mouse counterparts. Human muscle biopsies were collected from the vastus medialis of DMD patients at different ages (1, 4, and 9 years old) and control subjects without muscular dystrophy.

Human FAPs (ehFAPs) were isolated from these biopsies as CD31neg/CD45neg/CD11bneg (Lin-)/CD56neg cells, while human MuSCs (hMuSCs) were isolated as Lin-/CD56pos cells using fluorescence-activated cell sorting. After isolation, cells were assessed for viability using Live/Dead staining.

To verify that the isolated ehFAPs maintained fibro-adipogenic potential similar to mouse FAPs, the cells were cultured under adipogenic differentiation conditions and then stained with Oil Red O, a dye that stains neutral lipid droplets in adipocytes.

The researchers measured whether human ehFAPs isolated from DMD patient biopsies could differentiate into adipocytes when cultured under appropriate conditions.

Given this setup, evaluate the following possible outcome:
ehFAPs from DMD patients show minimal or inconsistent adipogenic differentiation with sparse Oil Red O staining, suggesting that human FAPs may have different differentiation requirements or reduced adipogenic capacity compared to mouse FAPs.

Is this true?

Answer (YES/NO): NO